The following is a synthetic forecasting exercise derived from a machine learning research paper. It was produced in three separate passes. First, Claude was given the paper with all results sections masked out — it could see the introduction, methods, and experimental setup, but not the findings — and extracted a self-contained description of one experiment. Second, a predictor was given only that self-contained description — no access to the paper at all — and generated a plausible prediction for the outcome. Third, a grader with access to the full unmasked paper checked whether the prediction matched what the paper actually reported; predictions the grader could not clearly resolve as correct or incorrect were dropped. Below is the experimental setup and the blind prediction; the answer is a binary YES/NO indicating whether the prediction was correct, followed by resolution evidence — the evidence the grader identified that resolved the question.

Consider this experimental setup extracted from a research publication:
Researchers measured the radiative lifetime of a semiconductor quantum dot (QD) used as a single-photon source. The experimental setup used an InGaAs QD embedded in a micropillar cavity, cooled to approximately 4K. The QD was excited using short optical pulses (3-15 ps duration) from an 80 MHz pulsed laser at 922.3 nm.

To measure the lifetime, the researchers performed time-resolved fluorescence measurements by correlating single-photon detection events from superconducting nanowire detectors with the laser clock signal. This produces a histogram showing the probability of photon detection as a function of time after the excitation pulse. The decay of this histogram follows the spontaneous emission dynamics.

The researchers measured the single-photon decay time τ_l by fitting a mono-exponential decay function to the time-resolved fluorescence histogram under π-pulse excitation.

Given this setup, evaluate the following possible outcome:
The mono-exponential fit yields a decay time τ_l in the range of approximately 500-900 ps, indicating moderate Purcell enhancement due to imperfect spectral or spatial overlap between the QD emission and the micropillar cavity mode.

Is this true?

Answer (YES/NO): NO